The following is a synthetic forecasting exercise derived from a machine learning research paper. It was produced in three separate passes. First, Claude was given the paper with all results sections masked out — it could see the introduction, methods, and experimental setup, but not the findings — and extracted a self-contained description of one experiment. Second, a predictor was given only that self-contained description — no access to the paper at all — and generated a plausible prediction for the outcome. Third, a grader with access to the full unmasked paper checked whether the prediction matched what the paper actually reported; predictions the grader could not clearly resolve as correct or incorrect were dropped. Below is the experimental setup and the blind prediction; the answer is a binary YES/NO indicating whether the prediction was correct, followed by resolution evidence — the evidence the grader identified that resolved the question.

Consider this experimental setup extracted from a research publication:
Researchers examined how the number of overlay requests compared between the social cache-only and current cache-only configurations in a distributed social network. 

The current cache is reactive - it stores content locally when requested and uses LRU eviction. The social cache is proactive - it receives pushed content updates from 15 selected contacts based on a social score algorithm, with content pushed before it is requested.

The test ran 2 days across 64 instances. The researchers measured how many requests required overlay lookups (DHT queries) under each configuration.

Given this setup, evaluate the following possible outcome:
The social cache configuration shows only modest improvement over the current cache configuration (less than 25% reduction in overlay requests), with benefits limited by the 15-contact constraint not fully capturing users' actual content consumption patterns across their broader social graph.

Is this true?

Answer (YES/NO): NO